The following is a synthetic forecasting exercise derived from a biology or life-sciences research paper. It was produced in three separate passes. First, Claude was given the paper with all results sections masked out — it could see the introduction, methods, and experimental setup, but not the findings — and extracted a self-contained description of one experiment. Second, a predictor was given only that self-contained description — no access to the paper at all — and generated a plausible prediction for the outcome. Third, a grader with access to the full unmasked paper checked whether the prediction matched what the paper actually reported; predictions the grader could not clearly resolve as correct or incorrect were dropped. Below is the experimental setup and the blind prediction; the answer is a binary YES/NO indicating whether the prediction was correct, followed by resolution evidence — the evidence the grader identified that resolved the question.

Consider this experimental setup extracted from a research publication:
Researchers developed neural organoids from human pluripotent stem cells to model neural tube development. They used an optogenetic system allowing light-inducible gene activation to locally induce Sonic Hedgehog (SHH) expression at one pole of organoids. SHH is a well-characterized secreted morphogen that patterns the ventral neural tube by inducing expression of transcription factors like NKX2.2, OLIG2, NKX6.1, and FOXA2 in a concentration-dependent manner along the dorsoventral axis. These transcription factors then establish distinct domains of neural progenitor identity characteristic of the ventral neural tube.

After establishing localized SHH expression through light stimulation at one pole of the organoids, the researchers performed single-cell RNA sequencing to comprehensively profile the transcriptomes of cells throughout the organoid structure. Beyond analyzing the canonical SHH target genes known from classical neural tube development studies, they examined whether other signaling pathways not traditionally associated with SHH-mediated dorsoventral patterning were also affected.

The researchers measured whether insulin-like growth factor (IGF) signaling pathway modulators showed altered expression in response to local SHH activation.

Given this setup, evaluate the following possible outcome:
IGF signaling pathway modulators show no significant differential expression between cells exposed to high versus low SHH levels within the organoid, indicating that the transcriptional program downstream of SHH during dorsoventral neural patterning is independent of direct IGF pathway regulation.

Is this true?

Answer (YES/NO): NO